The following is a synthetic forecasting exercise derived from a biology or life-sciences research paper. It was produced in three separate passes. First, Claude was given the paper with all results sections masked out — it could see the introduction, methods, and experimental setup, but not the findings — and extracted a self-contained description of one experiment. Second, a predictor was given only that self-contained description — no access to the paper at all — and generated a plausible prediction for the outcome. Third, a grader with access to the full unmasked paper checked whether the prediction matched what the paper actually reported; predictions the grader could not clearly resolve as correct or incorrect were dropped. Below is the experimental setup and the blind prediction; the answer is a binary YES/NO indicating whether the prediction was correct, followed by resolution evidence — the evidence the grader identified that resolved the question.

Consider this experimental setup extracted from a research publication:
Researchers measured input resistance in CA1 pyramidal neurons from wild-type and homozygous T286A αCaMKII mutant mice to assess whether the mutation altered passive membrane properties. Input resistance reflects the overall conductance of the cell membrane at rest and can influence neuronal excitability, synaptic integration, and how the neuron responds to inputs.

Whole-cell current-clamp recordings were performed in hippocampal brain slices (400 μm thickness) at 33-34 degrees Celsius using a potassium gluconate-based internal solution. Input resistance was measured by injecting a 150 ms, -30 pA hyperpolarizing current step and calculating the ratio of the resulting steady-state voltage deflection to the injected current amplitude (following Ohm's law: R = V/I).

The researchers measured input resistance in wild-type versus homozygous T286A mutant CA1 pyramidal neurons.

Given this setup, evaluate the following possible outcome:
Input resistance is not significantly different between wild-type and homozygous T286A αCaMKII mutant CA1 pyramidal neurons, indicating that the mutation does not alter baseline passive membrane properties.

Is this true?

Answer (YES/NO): YES